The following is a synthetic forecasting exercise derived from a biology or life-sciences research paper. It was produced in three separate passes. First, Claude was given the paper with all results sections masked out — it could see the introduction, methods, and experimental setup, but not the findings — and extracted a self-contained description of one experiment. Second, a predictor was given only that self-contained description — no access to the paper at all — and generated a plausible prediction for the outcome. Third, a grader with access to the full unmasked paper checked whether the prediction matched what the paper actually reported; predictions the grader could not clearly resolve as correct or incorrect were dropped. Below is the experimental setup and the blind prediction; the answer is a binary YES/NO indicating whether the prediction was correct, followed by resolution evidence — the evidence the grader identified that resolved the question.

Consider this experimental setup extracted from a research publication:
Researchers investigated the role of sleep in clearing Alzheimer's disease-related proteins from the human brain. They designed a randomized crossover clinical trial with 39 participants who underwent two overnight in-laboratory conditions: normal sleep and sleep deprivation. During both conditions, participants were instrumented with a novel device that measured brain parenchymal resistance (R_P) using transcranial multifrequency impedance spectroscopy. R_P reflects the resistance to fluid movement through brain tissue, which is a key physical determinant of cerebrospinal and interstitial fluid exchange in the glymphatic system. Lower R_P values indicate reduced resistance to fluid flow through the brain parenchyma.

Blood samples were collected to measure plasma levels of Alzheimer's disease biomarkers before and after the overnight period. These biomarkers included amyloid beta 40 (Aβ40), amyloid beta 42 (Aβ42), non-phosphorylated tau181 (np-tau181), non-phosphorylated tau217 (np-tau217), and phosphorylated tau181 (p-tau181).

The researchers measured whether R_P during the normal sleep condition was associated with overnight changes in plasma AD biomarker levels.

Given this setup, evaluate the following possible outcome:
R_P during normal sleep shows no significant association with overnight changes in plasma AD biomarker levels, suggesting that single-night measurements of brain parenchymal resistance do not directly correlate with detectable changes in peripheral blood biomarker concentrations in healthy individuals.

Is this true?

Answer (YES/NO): NO